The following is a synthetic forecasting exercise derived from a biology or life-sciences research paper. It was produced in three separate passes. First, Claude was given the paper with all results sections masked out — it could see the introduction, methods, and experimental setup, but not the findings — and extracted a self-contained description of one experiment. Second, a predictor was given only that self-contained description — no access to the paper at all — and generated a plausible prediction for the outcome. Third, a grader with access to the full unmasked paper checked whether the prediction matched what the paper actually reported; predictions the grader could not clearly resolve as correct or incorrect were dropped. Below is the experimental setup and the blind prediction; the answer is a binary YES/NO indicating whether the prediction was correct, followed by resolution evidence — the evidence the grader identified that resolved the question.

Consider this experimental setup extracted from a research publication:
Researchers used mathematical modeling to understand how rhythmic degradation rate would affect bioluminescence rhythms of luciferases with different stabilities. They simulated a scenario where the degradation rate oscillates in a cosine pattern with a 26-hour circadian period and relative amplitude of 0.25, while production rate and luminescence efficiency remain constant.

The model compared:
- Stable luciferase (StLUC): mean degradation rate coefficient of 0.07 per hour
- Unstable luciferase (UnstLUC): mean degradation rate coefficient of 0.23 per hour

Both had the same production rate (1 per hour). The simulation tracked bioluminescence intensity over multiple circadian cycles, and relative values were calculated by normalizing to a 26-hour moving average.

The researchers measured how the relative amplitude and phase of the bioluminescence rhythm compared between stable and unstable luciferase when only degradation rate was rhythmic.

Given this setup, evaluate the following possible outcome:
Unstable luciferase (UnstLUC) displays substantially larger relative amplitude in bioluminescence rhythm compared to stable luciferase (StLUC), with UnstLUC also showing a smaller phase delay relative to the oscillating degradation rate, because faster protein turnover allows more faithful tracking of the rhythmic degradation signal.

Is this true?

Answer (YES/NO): YES